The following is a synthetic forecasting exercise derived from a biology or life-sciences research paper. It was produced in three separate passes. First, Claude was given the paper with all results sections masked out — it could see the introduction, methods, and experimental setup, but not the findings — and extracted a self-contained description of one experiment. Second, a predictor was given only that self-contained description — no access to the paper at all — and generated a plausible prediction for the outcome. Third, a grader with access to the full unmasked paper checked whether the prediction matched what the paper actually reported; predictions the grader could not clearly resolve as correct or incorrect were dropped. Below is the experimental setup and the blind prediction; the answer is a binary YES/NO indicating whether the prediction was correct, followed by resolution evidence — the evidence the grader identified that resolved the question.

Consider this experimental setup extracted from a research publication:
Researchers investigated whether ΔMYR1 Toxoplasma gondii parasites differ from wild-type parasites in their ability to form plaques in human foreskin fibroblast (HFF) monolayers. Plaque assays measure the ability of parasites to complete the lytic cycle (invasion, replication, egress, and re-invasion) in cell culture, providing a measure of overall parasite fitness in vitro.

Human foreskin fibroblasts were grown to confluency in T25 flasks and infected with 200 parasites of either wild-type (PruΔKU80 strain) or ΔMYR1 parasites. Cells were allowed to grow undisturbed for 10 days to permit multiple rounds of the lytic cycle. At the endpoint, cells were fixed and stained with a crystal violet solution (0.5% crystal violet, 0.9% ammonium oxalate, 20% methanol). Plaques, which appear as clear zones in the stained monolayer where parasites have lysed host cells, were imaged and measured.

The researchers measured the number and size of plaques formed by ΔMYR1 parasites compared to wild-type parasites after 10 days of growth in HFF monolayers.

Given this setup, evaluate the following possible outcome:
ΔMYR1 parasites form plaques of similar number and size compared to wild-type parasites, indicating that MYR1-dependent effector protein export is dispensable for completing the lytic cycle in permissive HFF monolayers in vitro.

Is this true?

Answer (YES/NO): NO